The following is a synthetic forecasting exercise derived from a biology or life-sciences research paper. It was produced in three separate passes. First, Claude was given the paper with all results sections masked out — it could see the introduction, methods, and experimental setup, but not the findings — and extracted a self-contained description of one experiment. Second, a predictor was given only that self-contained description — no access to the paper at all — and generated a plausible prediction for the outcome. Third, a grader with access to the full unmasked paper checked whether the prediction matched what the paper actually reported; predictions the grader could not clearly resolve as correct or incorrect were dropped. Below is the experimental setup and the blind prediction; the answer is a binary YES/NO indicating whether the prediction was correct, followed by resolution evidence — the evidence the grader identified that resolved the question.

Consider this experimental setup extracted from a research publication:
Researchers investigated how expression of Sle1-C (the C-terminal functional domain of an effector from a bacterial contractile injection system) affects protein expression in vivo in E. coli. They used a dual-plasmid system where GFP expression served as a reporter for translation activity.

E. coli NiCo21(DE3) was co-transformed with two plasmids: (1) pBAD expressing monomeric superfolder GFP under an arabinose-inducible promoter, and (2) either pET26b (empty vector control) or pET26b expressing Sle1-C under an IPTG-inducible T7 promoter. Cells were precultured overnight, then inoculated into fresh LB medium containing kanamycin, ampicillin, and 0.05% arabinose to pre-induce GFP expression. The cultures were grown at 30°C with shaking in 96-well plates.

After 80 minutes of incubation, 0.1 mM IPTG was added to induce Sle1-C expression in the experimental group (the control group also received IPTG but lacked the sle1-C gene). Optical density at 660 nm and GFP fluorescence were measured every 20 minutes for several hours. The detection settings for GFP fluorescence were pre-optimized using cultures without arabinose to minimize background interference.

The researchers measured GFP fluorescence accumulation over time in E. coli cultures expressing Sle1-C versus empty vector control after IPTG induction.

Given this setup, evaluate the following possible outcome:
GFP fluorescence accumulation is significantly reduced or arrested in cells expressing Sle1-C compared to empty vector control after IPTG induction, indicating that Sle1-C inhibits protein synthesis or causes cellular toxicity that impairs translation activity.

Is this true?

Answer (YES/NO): NO